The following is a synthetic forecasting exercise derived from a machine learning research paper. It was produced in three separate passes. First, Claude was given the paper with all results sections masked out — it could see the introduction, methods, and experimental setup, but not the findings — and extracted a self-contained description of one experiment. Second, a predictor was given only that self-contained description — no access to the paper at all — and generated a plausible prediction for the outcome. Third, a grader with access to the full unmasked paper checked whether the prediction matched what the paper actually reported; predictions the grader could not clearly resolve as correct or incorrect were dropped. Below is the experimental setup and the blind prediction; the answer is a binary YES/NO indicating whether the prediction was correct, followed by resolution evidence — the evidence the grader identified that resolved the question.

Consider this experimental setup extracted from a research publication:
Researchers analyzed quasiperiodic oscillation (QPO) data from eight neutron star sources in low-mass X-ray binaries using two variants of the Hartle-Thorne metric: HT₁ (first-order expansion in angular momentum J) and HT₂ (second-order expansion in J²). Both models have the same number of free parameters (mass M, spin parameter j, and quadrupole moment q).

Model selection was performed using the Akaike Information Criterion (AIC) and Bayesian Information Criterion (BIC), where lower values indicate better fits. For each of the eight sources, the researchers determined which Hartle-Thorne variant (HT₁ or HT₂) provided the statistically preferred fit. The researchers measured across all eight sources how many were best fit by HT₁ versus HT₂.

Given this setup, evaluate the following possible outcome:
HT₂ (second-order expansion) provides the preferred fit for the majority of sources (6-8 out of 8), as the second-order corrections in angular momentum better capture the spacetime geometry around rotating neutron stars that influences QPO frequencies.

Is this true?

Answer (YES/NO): NO